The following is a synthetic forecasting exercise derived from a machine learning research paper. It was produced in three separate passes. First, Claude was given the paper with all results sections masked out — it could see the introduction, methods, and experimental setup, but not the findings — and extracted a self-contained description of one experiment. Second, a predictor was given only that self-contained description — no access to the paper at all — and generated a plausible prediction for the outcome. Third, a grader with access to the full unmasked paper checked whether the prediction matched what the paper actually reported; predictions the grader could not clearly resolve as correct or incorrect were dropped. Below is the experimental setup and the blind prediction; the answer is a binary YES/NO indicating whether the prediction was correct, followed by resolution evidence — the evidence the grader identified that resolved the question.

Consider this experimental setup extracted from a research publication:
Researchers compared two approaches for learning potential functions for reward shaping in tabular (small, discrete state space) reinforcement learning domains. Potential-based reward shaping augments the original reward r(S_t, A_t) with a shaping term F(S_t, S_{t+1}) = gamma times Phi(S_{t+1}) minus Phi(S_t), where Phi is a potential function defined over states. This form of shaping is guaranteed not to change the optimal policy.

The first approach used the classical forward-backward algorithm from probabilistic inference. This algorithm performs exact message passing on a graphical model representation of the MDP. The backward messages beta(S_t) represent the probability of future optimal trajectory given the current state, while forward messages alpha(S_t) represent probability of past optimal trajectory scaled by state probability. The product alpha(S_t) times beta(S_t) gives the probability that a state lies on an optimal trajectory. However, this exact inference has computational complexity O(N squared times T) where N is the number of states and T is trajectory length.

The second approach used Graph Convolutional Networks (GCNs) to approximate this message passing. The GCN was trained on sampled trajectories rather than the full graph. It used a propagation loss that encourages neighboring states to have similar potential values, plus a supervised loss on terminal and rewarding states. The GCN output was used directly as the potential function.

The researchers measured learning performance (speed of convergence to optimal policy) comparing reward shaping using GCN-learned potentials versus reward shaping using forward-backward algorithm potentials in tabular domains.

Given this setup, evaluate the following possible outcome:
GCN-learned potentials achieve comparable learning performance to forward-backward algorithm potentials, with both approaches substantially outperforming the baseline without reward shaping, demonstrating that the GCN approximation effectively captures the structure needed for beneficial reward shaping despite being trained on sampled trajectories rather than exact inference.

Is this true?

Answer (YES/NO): YES